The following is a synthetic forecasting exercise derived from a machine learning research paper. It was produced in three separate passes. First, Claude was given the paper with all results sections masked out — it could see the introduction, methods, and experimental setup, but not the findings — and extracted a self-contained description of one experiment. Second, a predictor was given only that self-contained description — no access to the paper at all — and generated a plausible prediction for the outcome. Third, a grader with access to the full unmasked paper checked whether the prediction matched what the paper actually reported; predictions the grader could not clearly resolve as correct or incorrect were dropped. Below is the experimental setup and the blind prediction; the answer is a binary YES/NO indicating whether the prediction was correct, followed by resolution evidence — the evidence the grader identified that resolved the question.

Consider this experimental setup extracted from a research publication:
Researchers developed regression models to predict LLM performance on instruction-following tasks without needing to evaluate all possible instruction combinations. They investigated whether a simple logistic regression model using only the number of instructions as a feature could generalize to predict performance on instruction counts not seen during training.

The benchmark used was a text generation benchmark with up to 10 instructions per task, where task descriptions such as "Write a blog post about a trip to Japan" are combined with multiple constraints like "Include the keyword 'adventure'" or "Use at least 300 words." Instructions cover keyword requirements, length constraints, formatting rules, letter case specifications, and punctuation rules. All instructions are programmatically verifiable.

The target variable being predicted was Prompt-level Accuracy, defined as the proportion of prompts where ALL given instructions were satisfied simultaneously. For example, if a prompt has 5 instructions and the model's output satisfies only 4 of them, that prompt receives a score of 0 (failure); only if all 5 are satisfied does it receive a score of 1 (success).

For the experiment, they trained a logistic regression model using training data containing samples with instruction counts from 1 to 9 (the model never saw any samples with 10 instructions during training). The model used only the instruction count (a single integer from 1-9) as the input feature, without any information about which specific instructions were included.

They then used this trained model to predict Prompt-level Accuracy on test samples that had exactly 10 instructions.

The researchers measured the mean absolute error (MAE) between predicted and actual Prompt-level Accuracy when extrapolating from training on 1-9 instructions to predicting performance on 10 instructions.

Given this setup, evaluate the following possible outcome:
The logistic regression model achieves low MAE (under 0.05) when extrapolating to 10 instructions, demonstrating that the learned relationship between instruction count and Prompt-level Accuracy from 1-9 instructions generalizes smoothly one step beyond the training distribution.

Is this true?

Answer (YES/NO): YES